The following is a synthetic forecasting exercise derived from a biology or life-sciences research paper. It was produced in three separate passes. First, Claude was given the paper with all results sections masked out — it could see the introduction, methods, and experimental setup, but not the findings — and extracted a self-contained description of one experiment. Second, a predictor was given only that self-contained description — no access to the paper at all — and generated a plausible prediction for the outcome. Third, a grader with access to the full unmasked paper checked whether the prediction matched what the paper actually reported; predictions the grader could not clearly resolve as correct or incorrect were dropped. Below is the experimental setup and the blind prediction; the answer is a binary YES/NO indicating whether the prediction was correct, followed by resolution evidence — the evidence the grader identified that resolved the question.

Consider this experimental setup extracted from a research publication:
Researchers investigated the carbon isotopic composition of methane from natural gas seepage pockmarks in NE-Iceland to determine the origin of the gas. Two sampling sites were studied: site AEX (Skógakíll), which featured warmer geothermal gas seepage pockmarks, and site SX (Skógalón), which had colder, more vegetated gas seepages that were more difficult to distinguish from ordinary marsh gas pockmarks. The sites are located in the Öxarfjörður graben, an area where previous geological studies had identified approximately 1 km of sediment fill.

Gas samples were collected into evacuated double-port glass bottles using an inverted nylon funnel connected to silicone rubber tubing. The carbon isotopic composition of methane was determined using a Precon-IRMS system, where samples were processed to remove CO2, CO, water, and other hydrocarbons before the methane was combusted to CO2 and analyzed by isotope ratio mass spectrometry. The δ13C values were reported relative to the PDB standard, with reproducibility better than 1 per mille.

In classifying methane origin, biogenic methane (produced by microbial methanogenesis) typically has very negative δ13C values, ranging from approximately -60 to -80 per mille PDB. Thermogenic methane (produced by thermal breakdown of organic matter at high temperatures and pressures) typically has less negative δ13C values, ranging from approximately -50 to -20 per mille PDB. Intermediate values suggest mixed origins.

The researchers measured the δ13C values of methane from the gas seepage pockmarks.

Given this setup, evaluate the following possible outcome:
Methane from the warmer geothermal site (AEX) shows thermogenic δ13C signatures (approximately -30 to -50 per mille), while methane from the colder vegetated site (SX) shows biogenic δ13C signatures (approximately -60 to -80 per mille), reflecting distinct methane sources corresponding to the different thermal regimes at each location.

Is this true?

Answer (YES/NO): YES